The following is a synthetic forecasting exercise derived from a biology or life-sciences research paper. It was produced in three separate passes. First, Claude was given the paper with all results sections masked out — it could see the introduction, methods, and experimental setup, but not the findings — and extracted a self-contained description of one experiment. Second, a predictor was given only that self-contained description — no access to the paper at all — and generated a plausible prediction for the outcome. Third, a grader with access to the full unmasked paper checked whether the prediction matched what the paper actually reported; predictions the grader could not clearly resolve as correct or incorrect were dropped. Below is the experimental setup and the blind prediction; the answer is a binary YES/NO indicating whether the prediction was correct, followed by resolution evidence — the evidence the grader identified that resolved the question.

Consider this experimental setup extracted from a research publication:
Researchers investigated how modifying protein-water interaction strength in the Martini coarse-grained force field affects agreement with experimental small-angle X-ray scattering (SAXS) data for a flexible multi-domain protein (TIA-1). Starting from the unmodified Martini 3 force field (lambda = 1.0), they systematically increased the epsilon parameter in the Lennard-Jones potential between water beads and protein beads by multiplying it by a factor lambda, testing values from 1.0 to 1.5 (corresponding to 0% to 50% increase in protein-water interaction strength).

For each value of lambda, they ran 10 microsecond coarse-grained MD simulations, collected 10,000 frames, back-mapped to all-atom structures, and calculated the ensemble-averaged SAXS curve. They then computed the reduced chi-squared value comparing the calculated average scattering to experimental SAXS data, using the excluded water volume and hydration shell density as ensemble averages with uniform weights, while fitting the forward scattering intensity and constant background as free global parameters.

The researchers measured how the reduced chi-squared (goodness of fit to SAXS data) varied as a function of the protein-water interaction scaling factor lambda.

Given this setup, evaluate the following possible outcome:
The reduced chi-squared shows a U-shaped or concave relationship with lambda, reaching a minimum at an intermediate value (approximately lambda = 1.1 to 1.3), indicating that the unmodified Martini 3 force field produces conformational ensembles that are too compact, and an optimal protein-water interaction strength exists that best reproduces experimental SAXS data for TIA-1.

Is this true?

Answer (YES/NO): NO